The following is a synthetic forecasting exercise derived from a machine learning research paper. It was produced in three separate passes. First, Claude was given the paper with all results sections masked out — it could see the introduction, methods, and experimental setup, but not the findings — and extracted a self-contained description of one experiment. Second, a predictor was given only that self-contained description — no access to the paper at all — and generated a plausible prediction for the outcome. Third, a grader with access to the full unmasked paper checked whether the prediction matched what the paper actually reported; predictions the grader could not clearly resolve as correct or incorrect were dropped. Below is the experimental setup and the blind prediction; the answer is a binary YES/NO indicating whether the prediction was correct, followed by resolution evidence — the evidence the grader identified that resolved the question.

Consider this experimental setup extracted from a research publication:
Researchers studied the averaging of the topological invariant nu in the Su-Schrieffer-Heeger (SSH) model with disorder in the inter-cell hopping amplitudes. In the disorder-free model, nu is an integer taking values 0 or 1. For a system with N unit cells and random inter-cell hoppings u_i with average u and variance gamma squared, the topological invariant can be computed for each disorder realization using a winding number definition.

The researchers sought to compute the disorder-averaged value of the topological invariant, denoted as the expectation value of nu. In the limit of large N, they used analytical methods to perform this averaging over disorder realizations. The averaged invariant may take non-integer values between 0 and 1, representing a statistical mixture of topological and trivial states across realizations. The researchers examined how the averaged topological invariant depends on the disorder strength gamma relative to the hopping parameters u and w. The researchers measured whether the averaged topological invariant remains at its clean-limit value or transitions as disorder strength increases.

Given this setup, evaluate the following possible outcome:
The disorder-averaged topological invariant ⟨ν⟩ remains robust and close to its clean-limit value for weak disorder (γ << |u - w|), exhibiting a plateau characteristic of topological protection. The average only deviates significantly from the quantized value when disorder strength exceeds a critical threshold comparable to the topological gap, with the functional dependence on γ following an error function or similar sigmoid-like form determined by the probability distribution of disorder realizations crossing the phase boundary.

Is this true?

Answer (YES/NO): YES